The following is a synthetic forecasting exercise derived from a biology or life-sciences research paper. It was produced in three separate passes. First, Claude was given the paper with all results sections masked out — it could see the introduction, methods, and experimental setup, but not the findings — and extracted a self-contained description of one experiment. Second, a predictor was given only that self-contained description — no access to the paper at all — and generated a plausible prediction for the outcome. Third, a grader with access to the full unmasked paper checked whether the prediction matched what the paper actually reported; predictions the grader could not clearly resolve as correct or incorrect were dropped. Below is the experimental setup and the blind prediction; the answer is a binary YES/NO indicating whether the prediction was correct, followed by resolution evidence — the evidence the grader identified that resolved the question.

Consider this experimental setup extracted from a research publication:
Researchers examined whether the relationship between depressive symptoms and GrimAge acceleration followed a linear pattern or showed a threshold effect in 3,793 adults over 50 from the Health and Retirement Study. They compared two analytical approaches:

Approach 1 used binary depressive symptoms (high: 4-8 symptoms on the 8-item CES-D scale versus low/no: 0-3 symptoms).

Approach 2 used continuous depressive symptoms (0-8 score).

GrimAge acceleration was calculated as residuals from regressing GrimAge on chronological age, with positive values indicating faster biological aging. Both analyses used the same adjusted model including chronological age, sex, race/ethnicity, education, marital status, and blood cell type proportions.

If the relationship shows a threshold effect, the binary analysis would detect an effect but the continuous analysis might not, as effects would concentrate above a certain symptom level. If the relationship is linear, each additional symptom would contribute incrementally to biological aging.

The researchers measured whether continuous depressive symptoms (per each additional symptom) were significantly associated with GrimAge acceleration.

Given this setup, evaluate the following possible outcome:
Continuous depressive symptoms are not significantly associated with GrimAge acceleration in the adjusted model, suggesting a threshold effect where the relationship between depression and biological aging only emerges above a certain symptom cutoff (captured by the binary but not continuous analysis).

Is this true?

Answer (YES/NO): NO